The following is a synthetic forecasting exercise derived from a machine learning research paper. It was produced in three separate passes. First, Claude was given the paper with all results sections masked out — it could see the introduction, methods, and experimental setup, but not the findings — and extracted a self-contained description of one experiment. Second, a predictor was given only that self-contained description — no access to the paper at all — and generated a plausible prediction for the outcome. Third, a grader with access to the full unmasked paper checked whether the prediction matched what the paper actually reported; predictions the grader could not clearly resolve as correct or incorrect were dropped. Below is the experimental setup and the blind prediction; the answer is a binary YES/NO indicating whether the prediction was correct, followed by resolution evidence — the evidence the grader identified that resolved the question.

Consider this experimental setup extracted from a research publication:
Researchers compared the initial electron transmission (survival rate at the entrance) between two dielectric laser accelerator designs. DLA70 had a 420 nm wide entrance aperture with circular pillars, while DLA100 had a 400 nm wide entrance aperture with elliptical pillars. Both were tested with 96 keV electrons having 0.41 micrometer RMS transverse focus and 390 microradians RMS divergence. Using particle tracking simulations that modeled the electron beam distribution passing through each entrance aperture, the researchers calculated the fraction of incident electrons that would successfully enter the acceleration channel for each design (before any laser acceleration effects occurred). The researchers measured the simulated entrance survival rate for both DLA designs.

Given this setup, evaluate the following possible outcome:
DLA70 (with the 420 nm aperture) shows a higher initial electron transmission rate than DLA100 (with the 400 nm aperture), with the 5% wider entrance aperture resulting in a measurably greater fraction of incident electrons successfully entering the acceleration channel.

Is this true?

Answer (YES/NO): YES